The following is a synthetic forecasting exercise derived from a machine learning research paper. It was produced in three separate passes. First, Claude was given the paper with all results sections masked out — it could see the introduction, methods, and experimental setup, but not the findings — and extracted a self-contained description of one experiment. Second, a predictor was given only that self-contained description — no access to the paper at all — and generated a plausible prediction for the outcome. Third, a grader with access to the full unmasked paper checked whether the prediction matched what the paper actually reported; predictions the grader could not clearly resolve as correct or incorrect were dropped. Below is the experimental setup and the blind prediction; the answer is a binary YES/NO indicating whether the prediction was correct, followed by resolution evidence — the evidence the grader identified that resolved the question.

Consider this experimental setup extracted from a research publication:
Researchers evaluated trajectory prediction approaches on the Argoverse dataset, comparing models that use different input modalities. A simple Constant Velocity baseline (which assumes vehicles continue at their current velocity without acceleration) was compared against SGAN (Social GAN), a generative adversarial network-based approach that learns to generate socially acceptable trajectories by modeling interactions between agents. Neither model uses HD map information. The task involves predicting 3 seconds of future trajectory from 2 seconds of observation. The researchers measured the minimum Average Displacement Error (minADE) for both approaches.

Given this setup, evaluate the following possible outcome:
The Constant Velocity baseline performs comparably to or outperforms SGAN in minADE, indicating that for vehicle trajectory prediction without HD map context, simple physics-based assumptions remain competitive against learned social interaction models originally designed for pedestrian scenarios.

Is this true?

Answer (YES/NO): YES